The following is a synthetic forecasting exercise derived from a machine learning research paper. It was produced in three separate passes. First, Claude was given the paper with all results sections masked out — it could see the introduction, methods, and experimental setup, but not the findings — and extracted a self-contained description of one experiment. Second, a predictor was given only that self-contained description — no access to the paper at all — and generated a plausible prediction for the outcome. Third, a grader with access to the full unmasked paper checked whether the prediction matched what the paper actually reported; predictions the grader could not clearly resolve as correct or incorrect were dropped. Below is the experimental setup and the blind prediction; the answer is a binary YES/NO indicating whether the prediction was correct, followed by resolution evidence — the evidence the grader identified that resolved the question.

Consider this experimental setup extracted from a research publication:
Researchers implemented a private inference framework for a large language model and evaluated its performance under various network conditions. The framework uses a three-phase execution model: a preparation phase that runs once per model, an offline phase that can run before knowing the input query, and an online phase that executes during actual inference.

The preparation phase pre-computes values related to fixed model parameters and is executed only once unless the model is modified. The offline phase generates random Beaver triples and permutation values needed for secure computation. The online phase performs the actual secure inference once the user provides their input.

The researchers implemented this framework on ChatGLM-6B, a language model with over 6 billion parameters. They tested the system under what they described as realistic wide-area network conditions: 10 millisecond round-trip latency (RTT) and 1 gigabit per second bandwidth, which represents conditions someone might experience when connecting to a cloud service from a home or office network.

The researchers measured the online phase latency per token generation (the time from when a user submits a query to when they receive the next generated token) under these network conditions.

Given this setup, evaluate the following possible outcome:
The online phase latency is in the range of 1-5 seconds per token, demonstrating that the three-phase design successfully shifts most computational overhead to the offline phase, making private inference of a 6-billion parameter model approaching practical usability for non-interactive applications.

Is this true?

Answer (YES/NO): YES